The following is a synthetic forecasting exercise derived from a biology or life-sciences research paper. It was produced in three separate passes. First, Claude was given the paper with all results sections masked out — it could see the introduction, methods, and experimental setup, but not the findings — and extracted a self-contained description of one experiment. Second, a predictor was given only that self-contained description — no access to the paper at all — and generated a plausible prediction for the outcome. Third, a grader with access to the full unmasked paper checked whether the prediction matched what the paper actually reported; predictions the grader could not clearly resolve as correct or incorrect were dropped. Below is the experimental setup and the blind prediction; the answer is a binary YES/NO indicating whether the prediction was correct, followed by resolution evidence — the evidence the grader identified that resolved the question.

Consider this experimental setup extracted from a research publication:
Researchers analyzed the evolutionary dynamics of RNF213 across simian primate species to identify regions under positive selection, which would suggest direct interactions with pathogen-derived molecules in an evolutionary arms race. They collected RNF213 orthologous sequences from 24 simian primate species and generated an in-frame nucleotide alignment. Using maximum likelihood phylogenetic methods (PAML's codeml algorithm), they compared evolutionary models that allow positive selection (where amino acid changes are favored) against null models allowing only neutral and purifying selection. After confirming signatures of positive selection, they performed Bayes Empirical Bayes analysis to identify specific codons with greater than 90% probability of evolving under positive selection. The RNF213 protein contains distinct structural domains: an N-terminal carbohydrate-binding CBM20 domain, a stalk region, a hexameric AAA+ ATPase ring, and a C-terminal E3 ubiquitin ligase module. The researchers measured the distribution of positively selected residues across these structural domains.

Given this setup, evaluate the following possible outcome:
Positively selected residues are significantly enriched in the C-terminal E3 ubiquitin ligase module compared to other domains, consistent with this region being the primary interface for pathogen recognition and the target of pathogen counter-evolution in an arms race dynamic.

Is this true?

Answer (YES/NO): NO